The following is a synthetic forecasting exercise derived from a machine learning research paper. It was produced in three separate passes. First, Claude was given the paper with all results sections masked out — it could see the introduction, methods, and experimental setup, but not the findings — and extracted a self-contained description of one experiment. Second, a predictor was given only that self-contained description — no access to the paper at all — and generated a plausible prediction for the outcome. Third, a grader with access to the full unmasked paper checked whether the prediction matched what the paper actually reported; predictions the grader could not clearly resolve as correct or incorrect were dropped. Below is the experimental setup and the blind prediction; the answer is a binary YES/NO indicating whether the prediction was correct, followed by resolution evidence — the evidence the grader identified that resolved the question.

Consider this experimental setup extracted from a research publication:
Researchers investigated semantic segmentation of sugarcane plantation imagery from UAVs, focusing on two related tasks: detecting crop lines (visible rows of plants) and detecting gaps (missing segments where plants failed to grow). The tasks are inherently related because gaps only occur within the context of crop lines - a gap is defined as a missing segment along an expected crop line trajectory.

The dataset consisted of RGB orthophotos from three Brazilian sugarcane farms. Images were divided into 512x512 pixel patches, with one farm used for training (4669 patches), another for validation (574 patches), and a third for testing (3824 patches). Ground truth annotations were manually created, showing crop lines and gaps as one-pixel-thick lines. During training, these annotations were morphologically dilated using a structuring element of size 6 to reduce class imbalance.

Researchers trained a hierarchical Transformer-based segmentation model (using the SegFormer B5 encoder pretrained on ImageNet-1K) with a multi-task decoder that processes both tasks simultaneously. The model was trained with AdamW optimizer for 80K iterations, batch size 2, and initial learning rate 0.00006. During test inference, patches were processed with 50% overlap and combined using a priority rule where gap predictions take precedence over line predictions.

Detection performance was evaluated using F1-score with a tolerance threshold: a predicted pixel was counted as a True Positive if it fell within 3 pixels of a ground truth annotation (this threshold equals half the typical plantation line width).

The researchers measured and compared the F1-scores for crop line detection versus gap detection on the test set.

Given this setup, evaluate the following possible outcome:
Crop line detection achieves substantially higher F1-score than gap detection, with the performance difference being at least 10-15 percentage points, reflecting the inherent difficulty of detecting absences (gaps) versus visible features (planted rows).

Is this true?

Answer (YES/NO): NO